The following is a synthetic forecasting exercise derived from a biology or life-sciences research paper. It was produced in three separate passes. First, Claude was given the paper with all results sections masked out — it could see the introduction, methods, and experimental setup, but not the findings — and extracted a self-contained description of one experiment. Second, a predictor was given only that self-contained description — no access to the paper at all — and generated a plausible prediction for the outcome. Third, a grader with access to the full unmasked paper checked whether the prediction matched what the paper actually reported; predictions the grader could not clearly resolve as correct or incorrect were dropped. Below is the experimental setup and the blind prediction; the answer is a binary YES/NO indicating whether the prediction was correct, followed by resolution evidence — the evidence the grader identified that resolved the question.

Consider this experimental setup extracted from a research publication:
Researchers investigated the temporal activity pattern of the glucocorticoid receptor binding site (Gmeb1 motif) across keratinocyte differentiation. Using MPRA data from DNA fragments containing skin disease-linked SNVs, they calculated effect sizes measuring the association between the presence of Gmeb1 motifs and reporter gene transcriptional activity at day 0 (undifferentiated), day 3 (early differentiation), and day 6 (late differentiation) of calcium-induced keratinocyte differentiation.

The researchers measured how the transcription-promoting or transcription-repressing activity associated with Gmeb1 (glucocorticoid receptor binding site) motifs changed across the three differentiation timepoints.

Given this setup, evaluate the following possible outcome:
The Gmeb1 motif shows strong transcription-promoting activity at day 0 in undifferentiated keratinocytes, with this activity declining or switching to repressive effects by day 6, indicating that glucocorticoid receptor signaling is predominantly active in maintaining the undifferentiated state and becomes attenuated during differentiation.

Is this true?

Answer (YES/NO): NO